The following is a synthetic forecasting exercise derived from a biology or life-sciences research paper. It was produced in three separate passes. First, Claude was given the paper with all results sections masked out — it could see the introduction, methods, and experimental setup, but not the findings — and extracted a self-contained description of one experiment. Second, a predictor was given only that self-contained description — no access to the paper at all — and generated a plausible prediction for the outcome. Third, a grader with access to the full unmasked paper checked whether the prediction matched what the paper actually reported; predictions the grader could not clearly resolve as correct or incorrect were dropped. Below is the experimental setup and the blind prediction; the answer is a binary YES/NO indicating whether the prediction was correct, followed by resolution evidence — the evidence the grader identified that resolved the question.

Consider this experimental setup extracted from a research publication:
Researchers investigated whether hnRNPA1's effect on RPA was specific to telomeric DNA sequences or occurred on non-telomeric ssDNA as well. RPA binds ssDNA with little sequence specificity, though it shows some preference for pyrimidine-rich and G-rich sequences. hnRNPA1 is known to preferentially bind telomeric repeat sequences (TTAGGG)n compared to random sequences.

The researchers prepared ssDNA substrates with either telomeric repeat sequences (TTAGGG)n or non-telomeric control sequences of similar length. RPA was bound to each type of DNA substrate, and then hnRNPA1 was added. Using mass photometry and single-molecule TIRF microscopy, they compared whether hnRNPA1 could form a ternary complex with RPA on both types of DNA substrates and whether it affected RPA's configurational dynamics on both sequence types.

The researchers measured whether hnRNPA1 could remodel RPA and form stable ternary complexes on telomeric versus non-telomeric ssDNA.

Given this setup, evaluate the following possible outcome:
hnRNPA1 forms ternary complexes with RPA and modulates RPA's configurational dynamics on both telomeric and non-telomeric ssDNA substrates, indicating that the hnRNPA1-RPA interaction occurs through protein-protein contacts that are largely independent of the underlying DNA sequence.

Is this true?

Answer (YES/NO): NO